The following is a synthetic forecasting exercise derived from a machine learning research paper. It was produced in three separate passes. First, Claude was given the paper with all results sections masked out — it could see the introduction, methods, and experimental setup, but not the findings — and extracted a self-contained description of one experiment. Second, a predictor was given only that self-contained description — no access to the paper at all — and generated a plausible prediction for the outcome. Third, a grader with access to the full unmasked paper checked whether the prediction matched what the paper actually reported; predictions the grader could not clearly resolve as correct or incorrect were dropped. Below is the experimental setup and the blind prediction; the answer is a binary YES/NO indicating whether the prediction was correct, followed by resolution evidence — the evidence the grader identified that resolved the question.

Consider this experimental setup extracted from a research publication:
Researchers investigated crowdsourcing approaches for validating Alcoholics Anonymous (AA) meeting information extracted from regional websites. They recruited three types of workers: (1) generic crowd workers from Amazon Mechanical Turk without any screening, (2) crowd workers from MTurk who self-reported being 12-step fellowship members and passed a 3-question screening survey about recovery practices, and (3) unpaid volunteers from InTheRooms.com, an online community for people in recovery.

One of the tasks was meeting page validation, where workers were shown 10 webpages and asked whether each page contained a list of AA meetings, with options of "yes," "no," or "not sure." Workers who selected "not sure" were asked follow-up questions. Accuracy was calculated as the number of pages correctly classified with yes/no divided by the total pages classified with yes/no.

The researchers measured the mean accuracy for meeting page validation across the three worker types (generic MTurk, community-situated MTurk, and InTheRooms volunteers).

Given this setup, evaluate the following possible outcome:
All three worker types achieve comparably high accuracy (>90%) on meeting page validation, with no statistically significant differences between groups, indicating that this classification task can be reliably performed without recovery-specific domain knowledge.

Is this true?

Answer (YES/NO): NO